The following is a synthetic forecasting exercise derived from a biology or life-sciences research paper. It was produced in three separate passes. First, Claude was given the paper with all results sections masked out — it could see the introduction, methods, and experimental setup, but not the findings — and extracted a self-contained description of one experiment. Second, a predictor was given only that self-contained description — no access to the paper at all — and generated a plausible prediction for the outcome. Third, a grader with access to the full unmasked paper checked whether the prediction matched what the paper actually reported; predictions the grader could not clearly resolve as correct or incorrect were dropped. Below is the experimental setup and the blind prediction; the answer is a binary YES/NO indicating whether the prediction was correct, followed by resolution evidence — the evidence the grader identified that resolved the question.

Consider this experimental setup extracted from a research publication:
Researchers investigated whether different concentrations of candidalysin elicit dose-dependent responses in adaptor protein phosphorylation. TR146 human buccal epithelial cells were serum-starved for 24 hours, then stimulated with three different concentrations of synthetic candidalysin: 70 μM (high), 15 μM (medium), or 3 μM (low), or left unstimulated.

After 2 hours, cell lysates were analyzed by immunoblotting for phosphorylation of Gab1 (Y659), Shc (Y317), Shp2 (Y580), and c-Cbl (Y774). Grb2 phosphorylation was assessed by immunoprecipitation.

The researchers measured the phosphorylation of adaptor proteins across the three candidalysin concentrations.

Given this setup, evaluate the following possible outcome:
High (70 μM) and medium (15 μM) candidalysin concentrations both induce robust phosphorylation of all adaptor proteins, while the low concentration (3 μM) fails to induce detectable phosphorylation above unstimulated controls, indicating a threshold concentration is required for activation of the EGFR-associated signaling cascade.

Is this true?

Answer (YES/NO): NO